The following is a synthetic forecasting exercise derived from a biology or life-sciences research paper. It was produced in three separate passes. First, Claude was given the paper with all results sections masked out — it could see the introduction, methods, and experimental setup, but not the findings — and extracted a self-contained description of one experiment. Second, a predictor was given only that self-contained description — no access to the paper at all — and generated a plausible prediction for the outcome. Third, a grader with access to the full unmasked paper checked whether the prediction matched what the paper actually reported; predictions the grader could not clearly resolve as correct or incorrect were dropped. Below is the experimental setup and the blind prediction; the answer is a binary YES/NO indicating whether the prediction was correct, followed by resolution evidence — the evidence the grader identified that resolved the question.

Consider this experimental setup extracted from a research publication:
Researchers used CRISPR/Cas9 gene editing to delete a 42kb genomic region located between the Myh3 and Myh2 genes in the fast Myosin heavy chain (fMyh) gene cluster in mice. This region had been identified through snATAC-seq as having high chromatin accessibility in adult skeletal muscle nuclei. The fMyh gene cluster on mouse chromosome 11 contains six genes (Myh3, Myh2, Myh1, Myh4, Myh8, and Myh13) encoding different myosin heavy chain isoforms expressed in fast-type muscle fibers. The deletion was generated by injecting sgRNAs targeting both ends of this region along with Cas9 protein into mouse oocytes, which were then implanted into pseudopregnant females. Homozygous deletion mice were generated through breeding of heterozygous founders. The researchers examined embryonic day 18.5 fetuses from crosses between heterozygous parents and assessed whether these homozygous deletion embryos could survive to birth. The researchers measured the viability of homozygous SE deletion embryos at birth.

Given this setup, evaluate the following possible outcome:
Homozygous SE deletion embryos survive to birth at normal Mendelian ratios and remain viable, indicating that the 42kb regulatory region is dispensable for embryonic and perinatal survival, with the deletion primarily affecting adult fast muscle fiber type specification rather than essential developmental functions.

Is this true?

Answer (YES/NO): NO